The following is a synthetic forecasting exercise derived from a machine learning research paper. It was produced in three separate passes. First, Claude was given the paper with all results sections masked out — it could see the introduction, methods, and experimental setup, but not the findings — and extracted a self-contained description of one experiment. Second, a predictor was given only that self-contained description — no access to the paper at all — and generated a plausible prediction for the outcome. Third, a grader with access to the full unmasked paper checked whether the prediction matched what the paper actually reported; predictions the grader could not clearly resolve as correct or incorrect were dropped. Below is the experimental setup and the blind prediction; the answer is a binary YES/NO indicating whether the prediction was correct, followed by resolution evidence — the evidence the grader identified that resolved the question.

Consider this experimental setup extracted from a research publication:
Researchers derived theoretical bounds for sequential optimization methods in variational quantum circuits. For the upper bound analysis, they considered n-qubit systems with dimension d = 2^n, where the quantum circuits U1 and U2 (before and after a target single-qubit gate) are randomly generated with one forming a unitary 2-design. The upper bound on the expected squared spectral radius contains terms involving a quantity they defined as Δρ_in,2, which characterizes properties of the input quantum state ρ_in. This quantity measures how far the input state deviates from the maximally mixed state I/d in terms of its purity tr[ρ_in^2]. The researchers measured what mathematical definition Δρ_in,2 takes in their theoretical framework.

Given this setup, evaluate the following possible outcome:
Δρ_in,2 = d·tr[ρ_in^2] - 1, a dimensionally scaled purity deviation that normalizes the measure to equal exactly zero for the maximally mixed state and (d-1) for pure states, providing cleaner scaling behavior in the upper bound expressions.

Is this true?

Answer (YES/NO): NO